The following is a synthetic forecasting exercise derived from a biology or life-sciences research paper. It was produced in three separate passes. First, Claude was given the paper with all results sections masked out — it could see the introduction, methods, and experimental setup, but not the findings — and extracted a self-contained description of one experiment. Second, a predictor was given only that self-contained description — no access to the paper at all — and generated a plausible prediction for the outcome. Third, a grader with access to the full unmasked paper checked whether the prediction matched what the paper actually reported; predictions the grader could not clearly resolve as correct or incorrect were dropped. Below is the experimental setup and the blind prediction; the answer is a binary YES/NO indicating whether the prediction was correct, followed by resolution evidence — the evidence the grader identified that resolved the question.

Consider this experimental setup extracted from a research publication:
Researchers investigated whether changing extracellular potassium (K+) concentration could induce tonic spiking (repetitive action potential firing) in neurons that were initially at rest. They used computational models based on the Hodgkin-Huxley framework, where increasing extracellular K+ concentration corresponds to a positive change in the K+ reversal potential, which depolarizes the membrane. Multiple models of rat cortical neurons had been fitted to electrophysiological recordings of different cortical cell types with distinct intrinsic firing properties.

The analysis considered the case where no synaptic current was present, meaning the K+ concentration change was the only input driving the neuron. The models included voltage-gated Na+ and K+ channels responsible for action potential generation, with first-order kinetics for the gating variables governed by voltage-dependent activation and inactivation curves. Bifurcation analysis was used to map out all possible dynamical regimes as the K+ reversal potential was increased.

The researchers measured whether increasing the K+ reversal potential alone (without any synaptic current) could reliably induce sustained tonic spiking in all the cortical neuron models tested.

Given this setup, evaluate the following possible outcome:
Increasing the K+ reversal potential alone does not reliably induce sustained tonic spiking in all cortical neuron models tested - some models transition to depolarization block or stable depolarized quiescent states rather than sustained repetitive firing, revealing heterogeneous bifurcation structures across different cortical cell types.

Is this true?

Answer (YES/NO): YES